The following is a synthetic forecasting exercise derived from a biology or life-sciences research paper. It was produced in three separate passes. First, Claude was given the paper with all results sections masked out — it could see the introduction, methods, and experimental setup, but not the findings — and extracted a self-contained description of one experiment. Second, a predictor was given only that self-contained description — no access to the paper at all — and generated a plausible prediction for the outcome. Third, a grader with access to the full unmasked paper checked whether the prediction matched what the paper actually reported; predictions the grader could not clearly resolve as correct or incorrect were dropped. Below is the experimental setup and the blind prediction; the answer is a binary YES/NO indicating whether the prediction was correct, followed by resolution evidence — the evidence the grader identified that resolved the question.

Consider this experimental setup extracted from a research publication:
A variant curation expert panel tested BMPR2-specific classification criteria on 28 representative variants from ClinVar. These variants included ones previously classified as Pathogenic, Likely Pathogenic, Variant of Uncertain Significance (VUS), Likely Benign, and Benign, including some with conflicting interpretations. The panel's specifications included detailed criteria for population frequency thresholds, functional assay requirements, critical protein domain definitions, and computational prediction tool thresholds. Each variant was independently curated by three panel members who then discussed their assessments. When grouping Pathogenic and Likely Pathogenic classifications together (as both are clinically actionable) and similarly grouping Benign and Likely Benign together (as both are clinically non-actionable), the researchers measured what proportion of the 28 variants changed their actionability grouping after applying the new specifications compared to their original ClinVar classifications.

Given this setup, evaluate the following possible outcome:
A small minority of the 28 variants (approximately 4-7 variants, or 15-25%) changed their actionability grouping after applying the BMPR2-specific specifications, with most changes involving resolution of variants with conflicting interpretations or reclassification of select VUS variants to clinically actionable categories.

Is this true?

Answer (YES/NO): NO